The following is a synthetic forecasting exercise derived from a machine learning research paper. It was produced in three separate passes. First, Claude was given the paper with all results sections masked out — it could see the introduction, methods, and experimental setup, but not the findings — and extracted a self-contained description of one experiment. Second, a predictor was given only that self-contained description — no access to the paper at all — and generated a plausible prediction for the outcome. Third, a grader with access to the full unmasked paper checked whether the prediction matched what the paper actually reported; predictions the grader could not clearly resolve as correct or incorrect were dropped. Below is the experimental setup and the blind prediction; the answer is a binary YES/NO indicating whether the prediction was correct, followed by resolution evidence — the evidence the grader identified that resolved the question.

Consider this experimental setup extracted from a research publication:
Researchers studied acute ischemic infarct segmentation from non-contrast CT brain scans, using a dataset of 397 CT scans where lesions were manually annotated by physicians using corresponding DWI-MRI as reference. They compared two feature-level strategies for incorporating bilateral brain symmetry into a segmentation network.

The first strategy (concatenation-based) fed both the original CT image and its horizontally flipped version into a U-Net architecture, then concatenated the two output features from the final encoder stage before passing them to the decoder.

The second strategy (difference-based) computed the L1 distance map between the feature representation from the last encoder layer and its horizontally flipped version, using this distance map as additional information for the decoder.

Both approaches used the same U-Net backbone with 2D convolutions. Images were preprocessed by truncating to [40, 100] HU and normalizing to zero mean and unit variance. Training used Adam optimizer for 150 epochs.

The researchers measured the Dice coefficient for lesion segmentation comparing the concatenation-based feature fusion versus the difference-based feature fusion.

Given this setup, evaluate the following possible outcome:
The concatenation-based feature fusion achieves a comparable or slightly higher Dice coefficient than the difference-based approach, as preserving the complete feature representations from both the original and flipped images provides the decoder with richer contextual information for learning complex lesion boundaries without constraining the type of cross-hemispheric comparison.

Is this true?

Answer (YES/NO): YES